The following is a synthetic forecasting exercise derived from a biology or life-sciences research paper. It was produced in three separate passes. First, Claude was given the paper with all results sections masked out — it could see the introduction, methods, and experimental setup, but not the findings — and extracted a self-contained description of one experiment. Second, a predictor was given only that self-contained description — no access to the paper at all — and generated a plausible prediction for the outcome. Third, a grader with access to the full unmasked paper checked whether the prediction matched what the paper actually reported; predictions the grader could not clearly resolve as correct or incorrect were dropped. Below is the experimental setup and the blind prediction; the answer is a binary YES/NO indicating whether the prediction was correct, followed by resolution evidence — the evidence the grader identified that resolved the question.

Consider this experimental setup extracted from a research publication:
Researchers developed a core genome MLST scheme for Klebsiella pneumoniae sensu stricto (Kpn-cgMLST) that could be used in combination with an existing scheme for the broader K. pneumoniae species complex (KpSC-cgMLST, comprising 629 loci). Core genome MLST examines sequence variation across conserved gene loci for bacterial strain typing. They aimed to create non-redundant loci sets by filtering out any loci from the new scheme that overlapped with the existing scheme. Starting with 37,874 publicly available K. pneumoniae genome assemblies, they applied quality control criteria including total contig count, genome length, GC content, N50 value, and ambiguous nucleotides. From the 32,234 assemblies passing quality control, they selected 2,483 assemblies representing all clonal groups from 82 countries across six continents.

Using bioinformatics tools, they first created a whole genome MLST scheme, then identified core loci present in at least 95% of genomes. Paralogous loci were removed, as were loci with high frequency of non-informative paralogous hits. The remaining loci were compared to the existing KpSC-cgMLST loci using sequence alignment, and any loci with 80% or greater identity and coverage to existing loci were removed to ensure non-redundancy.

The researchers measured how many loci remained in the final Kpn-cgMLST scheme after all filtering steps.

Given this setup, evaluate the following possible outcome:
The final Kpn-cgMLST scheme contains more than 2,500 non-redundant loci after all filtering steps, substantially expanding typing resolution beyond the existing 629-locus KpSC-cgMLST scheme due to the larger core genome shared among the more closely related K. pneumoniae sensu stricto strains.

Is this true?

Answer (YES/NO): YES